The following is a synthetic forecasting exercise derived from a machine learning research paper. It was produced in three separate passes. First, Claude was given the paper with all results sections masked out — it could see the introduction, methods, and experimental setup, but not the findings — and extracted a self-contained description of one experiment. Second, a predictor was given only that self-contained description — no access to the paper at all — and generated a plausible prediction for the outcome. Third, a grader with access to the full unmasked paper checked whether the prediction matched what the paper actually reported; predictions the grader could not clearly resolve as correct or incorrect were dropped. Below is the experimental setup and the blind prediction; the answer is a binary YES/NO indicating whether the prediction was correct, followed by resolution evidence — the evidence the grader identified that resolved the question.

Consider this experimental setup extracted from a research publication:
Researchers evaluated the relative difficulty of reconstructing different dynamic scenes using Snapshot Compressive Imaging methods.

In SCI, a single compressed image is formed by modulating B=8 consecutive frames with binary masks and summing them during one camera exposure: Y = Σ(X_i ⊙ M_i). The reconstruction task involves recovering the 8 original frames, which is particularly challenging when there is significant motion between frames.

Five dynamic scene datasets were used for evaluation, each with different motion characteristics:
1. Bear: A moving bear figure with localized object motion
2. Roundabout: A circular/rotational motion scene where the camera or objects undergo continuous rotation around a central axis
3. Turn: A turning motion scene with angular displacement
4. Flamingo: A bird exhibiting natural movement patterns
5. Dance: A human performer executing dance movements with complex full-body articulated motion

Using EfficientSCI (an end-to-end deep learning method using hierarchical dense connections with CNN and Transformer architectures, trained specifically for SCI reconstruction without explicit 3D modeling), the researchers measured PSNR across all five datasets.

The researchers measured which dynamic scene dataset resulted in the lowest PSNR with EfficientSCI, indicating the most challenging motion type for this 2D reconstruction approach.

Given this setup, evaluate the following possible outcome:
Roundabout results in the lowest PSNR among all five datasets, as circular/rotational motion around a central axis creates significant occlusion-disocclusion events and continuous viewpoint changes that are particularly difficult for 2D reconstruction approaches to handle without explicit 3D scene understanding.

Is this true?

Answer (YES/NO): YES